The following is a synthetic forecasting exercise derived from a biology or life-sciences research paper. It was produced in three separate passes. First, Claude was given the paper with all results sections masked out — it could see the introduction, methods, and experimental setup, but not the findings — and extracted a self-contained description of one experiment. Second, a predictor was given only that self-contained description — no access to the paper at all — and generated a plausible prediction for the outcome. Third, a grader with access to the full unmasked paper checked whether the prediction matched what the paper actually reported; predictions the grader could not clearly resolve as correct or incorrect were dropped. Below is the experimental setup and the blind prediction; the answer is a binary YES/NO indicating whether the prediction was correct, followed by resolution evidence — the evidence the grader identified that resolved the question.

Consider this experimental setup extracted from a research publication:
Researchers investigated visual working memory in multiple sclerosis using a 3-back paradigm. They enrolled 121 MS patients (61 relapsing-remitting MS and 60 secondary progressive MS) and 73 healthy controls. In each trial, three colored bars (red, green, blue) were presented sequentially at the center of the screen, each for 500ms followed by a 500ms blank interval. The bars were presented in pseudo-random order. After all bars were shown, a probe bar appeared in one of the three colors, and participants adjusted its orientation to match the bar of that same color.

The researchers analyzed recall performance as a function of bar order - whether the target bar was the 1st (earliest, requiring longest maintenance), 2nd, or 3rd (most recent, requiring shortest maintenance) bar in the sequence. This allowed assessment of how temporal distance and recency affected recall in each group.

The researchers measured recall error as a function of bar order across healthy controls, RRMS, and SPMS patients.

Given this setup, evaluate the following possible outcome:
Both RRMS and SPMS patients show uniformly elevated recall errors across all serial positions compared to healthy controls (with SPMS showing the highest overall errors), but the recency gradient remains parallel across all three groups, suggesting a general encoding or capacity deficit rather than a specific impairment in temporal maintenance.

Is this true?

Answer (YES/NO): YES